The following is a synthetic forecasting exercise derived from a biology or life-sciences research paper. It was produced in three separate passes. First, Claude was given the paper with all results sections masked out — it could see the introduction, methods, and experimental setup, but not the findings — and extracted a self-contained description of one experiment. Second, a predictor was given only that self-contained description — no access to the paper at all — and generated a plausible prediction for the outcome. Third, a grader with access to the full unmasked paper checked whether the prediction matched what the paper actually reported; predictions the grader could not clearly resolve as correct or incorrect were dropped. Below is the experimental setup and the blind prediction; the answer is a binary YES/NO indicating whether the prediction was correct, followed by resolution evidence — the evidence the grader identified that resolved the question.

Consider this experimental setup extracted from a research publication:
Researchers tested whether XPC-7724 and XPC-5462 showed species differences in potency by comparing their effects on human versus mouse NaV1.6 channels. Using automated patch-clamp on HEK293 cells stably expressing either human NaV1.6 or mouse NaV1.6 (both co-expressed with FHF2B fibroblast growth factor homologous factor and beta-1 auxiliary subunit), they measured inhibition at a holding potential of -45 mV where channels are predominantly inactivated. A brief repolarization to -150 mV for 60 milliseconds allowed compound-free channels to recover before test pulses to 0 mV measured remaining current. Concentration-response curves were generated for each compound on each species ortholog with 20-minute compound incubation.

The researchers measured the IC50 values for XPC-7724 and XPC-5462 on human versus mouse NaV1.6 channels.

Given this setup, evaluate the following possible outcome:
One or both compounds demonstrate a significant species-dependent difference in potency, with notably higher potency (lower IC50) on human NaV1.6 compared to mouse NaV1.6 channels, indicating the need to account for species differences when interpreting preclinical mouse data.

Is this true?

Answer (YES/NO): NO